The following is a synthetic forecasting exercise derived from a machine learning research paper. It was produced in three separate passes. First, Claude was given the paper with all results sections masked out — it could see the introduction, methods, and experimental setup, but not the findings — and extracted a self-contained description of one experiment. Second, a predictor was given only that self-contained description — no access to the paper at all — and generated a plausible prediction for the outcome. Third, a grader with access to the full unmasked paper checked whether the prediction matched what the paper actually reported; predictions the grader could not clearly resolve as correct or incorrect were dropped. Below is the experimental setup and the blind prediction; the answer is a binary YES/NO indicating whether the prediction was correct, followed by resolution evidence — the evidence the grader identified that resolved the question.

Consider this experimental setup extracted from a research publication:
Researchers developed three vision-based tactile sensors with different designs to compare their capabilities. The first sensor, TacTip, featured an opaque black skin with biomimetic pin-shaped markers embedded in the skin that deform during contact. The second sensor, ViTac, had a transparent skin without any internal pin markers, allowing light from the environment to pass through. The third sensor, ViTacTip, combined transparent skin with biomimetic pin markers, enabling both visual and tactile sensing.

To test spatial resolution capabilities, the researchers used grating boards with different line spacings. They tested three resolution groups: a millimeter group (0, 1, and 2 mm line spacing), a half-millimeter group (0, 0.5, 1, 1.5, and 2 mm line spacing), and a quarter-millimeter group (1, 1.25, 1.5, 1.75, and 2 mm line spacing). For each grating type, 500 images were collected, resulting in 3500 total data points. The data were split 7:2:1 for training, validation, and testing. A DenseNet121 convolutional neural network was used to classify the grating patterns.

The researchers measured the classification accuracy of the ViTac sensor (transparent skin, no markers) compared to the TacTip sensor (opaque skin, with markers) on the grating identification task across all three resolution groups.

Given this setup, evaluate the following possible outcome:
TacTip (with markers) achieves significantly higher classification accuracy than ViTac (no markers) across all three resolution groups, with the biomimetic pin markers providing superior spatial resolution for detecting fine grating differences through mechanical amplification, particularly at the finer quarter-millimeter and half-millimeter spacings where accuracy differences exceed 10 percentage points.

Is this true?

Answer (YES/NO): NO